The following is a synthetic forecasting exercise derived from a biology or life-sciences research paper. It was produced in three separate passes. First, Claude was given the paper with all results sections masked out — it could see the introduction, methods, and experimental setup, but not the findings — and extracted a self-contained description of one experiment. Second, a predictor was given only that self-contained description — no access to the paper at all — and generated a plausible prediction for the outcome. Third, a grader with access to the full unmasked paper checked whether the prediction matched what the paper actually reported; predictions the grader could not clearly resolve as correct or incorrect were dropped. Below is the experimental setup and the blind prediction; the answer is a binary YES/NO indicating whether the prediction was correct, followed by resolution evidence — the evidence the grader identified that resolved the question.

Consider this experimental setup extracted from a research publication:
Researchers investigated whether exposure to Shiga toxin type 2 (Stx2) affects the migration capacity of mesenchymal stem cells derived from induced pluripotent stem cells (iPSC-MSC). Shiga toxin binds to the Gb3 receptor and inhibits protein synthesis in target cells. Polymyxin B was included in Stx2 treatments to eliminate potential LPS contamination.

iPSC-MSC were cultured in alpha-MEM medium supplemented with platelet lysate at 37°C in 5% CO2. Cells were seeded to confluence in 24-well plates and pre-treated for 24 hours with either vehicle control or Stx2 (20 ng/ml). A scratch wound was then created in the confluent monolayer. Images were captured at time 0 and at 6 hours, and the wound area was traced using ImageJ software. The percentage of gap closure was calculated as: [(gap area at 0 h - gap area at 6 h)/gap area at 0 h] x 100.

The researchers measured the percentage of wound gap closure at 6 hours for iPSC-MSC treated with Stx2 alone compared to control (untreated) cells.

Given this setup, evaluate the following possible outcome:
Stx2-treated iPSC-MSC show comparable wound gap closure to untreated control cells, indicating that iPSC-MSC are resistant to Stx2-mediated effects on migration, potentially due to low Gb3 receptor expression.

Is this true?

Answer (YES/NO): NO